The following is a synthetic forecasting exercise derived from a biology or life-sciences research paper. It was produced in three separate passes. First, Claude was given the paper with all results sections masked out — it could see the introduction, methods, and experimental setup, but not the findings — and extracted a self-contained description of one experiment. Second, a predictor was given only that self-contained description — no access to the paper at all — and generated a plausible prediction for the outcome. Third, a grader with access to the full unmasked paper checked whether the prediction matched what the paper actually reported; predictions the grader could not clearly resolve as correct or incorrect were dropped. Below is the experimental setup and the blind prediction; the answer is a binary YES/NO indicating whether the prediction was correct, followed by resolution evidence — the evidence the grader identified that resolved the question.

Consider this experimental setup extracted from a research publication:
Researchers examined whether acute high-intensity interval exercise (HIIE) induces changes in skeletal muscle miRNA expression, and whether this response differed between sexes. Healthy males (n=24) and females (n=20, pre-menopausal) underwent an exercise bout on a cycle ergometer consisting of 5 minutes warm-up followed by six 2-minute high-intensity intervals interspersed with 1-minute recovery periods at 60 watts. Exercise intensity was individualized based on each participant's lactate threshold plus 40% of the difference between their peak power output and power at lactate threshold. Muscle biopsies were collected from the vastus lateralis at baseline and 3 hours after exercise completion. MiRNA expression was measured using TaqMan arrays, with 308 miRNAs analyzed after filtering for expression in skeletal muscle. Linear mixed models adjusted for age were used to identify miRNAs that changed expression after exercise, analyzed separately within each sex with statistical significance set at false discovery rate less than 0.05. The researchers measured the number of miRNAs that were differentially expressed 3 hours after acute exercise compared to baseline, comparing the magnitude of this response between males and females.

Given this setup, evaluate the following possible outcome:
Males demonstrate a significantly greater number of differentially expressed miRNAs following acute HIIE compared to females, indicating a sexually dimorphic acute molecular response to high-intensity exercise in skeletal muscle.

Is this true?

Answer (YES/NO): YES